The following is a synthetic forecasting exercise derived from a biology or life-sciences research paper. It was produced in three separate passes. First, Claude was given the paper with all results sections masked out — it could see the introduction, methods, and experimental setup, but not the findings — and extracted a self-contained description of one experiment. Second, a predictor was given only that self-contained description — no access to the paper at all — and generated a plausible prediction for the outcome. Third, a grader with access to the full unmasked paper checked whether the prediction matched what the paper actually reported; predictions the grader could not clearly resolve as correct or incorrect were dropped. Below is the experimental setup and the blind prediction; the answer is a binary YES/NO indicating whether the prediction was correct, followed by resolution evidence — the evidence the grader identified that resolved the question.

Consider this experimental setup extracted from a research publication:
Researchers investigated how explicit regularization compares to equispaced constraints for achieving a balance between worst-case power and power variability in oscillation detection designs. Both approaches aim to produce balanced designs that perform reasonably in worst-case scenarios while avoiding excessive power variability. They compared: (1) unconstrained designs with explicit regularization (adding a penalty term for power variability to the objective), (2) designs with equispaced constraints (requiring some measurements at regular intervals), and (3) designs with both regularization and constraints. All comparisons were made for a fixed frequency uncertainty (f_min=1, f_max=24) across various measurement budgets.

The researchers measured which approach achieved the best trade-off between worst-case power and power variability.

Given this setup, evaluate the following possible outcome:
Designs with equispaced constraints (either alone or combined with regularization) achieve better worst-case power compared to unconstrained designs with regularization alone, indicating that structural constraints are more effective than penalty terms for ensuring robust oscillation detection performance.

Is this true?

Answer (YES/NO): NO